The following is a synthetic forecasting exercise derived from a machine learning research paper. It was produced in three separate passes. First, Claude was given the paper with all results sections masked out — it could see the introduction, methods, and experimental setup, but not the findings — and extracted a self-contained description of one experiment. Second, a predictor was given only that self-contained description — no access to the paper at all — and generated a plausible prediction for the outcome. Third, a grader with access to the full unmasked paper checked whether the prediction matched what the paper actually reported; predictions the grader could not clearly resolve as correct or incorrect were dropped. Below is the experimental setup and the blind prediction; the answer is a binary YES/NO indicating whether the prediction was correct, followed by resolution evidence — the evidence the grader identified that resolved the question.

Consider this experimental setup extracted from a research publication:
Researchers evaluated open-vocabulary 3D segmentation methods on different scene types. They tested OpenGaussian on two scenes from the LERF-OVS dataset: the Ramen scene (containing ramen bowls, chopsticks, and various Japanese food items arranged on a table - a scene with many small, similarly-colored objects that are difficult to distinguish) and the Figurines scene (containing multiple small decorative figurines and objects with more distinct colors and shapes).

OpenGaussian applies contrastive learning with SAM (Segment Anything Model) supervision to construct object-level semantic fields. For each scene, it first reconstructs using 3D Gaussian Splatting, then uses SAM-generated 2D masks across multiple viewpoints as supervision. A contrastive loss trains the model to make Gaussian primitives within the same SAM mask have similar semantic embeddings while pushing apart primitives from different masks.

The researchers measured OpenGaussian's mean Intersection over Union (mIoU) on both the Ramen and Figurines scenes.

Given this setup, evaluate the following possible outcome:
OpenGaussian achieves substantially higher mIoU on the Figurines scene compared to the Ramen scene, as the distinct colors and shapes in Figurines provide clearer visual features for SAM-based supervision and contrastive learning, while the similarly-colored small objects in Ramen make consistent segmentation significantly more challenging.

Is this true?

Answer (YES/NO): YES